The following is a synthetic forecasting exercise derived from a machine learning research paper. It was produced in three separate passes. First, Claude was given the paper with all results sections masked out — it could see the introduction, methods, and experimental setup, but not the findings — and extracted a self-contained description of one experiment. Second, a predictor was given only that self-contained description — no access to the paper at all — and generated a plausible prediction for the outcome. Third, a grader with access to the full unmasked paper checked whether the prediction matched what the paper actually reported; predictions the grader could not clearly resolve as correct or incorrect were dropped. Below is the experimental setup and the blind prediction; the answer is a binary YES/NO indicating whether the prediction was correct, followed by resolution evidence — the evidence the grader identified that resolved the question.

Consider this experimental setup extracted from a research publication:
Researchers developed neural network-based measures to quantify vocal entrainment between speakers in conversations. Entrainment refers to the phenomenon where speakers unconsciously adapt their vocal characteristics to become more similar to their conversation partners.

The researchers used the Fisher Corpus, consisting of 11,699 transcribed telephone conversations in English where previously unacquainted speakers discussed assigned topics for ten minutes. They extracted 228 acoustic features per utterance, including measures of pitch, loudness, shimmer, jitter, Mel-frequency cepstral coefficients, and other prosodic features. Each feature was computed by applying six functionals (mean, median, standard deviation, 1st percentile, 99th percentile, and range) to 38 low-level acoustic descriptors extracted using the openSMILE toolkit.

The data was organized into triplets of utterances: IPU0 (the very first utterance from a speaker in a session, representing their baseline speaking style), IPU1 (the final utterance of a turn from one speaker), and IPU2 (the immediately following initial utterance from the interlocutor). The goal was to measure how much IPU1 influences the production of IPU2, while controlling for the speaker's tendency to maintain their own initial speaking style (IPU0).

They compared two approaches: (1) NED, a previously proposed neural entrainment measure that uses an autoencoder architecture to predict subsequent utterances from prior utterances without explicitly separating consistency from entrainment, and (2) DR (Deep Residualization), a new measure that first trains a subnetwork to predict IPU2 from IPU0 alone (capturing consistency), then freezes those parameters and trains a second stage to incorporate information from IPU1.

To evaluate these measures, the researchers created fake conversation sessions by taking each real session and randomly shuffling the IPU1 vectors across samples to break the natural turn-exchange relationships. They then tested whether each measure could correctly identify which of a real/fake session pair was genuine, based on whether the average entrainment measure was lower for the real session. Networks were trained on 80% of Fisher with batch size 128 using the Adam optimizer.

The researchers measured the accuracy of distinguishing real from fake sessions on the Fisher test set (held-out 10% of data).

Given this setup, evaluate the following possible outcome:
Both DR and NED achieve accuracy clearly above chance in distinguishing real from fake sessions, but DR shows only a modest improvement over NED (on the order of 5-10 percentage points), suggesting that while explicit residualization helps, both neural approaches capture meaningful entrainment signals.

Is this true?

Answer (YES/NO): NO